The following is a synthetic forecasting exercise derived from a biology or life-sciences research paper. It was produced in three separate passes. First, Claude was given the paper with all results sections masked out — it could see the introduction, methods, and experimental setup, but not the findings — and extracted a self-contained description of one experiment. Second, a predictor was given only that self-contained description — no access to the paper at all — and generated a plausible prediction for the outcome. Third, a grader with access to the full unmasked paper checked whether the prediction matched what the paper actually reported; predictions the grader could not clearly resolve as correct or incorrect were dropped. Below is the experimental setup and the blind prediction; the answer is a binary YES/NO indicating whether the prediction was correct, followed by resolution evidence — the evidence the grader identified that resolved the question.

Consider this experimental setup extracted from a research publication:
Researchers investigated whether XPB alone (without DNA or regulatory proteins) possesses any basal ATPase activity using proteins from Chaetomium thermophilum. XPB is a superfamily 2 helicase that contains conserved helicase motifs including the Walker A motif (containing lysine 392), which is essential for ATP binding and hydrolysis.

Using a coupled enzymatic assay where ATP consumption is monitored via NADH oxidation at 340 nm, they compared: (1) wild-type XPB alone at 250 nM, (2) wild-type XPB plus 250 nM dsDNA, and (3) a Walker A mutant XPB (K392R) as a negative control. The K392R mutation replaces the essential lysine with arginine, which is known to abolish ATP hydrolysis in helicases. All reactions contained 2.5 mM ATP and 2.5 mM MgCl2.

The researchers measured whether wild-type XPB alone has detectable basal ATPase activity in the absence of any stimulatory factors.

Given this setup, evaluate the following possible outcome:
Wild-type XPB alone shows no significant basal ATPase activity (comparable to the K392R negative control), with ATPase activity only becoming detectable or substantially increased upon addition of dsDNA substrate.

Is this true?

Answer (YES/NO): YES